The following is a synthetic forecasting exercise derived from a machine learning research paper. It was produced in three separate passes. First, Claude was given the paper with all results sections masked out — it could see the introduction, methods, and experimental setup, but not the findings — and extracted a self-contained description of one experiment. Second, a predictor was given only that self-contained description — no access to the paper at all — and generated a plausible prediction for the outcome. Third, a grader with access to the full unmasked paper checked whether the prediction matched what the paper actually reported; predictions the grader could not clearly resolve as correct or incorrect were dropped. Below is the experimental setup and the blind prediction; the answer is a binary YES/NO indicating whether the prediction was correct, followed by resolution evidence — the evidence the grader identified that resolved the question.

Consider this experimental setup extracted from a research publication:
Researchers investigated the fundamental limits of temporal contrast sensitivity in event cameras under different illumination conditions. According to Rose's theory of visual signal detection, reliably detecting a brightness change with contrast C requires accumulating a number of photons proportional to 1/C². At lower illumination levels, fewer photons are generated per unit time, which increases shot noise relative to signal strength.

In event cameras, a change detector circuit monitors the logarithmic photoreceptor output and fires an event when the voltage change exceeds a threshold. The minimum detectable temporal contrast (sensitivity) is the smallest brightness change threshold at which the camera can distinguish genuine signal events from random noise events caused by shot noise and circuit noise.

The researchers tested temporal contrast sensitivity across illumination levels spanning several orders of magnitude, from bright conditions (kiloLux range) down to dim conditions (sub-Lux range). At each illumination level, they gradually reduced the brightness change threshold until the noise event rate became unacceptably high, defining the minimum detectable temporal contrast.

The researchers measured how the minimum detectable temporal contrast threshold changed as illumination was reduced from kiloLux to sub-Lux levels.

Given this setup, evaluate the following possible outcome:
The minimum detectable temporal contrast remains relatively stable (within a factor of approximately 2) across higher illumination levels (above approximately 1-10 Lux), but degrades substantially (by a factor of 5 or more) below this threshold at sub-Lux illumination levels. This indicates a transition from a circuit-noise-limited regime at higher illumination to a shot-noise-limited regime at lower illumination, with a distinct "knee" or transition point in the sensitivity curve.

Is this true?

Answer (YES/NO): NO